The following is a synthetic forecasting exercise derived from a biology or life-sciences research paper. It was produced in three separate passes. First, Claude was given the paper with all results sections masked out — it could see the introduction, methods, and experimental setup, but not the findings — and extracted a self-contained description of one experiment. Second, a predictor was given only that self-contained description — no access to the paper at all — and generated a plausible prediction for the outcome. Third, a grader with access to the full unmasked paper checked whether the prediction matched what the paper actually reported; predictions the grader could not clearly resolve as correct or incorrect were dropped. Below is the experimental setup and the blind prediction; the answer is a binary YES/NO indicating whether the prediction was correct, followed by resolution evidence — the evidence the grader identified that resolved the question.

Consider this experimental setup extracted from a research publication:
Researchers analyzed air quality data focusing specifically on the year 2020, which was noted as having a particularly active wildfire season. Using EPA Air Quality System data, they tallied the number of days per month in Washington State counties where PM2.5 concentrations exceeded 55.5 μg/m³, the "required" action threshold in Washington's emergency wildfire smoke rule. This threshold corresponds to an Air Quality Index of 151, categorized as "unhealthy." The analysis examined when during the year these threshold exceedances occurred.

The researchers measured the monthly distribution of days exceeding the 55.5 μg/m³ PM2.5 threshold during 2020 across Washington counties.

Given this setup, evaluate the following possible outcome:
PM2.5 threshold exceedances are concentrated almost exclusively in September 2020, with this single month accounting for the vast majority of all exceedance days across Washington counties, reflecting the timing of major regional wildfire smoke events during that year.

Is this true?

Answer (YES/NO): YES